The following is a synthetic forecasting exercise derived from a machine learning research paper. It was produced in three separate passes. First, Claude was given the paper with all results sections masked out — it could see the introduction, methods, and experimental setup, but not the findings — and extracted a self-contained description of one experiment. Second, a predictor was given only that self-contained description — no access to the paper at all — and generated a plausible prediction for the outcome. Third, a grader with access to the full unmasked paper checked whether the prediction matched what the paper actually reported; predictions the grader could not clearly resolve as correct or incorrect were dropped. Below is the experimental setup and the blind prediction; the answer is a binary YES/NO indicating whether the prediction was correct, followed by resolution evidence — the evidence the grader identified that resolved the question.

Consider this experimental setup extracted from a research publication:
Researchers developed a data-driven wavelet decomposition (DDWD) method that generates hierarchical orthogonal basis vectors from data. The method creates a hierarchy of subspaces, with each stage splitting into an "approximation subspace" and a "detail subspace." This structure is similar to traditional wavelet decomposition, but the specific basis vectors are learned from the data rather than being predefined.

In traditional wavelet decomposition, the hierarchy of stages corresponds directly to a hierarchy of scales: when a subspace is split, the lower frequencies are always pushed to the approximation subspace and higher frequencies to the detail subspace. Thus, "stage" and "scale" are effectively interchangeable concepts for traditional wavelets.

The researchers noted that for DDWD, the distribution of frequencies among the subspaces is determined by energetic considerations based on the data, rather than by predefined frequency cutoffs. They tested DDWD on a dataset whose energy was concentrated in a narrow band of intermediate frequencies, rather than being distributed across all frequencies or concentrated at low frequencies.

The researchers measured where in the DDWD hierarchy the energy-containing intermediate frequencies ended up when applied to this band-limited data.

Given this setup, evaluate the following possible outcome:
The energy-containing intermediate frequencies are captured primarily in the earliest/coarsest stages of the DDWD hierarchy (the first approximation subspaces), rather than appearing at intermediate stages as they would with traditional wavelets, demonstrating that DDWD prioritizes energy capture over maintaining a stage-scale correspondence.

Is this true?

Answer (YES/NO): NO